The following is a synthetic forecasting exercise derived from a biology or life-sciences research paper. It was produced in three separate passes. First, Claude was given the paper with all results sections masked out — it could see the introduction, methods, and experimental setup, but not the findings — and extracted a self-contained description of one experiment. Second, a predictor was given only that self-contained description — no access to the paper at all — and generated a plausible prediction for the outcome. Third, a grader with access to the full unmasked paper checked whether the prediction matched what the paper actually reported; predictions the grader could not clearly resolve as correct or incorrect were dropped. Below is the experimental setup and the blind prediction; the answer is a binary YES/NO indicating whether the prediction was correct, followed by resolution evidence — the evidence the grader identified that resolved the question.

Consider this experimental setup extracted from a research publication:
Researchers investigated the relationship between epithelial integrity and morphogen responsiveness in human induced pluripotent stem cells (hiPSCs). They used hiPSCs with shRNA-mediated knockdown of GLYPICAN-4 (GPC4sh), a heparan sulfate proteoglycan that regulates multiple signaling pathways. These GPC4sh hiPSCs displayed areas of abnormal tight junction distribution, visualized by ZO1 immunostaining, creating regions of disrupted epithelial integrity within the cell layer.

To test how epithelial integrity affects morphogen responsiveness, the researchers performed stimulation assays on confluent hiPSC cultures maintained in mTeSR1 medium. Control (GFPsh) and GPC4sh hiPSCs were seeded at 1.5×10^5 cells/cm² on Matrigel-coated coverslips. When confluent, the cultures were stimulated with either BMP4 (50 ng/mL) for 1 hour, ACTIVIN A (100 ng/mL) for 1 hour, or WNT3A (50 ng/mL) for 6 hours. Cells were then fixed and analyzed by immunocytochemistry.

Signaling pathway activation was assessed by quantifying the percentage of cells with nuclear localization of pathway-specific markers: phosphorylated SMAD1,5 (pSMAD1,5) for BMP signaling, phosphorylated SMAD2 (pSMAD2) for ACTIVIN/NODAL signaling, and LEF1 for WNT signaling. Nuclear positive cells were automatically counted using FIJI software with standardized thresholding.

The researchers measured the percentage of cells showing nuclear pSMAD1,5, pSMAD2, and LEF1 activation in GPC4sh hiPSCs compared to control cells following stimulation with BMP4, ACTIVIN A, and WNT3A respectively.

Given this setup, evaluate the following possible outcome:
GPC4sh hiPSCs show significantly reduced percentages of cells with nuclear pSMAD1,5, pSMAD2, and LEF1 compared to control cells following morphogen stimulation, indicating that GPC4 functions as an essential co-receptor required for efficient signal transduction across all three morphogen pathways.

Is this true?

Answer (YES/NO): NO